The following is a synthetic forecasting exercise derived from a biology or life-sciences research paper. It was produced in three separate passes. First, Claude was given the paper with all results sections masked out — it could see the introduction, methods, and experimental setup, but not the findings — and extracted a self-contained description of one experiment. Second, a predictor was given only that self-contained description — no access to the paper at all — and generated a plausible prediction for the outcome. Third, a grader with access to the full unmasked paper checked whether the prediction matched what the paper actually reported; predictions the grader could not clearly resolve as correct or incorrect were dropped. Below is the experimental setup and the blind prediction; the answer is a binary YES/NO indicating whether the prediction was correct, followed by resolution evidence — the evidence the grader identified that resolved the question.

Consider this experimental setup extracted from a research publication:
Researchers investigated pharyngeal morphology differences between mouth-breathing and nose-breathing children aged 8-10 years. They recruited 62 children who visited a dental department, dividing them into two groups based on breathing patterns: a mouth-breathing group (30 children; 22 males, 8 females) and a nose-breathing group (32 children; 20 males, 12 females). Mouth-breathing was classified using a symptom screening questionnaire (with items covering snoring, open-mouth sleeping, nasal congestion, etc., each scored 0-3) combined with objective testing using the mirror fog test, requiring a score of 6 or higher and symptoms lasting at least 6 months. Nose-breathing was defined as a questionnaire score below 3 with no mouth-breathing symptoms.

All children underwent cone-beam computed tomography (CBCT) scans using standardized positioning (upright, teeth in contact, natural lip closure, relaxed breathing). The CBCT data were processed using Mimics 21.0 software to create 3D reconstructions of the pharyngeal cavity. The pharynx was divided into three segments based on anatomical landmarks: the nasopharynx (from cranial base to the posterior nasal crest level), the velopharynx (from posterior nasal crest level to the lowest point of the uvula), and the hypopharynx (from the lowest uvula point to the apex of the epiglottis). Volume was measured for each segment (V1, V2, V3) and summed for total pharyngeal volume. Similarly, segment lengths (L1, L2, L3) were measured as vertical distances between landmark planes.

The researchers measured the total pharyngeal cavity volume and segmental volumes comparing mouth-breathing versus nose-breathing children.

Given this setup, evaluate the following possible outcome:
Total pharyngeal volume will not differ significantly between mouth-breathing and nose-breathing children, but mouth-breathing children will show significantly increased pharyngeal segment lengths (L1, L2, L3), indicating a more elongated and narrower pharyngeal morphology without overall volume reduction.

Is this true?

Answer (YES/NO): NO